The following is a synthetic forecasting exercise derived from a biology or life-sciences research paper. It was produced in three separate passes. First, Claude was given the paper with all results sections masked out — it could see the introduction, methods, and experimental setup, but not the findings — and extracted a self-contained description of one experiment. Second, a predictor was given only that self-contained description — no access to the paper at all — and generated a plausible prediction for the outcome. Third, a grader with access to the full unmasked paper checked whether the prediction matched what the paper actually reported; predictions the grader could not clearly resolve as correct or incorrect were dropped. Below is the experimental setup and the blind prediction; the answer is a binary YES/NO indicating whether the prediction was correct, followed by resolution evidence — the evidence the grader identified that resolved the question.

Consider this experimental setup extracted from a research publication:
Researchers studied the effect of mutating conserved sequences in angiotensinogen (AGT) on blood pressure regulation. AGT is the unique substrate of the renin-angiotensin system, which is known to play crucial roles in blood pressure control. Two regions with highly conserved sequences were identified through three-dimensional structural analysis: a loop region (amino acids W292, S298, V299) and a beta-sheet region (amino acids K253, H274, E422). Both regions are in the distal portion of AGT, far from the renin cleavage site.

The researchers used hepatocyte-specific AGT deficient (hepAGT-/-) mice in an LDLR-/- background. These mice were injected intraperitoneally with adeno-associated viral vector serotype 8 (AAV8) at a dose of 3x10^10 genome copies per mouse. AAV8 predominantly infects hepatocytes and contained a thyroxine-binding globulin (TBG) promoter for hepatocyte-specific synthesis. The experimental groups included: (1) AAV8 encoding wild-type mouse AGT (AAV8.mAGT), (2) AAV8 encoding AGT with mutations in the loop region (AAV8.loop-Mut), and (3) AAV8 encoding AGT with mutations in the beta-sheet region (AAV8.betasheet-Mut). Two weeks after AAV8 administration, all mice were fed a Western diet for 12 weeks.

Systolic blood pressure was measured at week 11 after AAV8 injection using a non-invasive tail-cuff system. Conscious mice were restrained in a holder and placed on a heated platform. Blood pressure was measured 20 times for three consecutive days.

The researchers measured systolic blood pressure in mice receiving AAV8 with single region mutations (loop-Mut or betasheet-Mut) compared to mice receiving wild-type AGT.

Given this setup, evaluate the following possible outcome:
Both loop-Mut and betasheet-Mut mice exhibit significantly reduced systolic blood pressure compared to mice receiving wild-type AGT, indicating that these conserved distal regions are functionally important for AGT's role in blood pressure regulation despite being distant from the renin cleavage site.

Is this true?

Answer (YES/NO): NO